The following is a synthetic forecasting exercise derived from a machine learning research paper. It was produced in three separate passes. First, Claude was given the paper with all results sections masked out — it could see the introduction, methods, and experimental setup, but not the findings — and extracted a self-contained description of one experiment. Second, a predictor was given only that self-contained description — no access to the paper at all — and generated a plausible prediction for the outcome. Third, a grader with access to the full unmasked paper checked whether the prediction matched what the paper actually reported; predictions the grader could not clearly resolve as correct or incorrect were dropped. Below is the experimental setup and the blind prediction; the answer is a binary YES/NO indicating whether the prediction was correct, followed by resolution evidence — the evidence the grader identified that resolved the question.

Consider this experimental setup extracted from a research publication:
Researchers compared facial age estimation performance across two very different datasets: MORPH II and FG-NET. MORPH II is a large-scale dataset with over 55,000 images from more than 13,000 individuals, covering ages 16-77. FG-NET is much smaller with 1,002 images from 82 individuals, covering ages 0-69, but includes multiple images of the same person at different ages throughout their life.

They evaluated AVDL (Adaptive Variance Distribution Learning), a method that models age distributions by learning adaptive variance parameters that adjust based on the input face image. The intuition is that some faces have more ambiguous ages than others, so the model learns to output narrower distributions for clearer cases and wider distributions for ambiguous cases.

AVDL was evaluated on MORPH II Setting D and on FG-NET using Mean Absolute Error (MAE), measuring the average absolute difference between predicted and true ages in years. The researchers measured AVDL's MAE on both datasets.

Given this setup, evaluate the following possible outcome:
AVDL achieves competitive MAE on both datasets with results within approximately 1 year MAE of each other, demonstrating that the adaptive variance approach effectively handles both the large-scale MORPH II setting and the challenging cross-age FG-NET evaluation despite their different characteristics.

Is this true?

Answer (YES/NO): YES